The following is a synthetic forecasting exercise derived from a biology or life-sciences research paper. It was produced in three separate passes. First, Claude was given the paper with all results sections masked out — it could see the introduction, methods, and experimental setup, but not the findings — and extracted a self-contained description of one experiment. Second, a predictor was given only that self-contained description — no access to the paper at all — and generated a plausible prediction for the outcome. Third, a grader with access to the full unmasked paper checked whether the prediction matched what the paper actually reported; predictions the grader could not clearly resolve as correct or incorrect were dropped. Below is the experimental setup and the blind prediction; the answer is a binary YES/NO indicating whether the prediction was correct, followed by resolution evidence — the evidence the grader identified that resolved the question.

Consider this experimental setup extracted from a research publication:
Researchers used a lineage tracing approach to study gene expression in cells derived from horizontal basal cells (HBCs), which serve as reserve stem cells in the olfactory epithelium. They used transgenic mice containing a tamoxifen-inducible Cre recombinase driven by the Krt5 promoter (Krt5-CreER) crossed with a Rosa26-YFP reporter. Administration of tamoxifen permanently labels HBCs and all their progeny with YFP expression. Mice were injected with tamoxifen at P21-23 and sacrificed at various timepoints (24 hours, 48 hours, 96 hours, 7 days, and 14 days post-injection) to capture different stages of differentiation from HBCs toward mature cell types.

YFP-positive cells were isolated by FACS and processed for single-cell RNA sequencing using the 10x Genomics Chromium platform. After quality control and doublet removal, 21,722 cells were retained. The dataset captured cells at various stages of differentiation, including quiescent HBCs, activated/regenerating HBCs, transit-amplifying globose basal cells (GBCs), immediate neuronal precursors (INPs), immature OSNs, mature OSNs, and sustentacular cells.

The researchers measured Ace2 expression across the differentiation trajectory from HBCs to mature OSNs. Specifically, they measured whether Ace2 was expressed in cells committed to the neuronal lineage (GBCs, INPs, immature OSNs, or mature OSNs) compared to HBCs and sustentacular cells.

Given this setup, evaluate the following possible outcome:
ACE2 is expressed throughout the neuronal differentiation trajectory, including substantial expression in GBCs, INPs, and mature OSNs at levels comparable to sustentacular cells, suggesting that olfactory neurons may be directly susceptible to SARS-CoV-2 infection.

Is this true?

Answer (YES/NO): NO